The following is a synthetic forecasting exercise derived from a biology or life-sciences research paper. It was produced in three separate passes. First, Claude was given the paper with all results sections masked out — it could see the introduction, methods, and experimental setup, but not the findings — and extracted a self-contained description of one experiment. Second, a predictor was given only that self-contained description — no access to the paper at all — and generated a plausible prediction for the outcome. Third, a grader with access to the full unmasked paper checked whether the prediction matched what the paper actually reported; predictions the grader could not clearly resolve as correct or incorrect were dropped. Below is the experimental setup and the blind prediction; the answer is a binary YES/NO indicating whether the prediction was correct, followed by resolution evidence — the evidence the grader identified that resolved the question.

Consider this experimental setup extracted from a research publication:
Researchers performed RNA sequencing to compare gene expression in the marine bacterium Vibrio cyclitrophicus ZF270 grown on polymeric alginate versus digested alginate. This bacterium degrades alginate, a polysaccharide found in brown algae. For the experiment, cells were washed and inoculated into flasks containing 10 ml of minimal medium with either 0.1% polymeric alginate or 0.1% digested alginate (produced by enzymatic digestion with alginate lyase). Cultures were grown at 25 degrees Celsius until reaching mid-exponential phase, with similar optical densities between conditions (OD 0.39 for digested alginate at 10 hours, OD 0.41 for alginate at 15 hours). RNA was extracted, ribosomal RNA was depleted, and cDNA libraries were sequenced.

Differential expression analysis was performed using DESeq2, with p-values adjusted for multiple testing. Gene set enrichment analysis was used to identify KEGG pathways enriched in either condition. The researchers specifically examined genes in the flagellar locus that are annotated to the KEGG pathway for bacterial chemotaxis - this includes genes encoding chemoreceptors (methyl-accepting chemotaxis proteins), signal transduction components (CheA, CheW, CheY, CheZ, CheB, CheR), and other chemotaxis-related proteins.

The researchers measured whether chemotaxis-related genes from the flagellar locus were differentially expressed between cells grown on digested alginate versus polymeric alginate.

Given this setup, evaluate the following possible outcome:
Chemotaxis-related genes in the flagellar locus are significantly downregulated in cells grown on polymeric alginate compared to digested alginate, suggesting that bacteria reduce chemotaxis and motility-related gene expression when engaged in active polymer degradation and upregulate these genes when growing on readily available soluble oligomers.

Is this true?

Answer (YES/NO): YES